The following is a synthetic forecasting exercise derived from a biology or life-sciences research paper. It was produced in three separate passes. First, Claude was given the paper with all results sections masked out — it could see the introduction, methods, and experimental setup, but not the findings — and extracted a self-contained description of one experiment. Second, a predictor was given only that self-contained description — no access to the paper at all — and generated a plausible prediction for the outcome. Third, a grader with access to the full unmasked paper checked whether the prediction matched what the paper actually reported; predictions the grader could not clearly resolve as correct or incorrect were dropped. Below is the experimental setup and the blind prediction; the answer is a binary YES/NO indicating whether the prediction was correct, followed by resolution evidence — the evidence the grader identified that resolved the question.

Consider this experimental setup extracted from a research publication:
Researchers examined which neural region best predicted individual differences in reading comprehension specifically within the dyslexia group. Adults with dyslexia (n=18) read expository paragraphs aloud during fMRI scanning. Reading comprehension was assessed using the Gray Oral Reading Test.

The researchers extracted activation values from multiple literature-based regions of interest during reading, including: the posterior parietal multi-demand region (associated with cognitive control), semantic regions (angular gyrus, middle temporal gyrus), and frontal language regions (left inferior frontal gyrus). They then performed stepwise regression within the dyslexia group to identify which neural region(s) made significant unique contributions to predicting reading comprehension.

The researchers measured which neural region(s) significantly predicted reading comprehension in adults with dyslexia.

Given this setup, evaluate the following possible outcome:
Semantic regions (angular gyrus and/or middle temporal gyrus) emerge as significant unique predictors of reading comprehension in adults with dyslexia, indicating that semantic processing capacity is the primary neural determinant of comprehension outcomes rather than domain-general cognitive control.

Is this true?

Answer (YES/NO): NO